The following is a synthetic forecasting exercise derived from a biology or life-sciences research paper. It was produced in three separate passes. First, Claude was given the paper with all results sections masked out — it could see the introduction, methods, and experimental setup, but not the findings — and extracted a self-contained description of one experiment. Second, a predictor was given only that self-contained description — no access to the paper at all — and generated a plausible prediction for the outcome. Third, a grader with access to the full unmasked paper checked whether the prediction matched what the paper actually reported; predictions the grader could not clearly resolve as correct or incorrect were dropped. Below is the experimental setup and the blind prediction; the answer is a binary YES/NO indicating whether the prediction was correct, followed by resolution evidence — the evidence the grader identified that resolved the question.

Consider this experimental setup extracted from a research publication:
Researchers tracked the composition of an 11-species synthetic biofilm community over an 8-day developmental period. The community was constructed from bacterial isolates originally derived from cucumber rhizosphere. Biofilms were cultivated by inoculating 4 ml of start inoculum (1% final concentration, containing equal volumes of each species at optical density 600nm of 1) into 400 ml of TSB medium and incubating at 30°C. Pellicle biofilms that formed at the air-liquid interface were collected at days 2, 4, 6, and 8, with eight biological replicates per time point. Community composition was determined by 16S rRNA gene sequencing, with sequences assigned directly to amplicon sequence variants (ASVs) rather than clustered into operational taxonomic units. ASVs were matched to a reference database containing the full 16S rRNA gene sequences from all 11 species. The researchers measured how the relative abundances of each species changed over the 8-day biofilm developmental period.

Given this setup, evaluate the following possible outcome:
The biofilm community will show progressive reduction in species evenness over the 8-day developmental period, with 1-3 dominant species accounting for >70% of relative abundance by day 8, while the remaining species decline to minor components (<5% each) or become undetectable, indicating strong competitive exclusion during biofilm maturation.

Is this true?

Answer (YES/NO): NO